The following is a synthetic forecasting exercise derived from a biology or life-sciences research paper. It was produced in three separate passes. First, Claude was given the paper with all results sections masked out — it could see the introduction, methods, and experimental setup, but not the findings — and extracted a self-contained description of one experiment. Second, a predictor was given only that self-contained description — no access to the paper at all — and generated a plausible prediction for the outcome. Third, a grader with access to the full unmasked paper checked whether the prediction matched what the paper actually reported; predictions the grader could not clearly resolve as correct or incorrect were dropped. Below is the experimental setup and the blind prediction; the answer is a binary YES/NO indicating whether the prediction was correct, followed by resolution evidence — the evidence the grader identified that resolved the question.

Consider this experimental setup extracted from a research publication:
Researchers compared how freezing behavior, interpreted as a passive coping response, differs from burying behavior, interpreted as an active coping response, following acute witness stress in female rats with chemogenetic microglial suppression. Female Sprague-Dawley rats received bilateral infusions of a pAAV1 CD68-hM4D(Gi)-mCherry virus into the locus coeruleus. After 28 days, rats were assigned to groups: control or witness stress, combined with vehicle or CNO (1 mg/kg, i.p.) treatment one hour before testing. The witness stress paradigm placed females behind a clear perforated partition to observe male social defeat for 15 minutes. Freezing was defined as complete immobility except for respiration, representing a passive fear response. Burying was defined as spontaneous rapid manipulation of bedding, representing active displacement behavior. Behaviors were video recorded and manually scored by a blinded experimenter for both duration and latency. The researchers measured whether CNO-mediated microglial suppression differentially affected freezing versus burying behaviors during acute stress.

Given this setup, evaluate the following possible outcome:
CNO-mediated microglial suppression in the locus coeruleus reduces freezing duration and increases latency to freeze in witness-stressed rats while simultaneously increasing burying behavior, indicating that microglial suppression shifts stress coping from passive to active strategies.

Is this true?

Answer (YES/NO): NO